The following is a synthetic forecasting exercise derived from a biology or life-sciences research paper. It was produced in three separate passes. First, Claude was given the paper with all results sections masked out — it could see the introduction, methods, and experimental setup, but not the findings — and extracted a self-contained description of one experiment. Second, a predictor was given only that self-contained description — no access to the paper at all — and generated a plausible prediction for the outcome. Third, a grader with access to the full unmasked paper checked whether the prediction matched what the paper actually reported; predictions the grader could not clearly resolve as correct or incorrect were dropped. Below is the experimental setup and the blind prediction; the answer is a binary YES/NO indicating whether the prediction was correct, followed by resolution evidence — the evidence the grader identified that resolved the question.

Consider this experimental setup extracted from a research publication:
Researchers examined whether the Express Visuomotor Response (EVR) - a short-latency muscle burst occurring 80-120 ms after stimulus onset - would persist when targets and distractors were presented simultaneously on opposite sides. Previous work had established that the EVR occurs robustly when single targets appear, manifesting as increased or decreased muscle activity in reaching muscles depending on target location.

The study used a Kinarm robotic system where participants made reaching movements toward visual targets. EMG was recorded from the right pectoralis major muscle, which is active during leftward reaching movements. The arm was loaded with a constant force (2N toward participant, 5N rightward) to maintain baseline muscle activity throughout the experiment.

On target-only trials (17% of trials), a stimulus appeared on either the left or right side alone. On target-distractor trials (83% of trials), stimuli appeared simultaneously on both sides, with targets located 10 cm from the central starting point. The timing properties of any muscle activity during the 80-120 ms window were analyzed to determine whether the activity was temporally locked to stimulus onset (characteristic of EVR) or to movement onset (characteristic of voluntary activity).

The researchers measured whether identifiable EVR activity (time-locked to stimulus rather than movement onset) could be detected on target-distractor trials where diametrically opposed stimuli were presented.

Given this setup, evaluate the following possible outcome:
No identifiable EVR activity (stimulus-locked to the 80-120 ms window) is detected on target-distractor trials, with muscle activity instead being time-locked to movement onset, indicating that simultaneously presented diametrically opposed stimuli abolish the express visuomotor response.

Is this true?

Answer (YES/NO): NO